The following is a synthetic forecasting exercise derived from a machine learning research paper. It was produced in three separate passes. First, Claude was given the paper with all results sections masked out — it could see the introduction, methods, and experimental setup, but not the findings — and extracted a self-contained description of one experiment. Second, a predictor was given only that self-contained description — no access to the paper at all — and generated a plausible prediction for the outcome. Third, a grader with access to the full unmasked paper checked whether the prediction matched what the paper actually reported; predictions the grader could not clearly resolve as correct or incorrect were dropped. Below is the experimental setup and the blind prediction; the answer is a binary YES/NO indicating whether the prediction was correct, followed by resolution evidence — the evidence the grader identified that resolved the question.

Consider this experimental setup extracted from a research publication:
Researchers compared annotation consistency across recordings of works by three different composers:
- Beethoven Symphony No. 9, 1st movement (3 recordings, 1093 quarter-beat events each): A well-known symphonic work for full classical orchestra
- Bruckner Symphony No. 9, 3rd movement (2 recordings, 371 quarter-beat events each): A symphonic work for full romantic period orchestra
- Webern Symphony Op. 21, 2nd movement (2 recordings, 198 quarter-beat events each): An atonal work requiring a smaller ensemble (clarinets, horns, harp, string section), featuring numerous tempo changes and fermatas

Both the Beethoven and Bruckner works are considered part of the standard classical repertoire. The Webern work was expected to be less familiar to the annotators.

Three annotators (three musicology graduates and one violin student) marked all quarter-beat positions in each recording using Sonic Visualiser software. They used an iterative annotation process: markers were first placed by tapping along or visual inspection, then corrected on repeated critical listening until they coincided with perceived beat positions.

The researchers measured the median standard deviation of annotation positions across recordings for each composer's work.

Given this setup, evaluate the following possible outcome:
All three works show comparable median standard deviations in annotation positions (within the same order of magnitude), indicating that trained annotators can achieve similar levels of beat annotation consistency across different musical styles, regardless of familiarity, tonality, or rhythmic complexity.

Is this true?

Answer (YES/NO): NO